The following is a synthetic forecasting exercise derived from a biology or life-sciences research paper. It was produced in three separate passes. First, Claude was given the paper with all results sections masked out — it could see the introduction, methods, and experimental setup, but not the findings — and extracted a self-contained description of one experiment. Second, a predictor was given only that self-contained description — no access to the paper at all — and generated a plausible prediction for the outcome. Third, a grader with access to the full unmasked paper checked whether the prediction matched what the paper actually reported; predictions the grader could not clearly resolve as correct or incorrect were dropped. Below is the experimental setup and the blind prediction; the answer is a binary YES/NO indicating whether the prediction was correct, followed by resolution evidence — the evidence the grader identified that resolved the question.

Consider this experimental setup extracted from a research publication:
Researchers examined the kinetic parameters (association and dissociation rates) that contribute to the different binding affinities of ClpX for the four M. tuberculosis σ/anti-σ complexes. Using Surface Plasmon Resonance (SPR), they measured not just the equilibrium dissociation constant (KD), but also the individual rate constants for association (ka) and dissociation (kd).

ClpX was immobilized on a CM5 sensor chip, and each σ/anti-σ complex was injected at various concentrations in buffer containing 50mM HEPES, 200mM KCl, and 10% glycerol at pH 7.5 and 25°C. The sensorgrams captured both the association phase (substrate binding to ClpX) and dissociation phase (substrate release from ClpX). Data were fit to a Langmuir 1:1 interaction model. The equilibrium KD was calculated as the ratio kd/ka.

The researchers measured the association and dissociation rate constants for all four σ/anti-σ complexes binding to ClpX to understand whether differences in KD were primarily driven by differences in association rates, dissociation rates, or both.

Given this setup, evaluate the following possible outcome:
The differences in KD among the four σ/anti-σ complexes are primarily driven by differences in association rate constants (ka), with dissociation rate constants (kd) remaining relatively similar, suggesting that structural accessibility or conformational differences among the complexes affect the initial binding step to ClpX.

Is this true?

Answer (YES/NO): NO